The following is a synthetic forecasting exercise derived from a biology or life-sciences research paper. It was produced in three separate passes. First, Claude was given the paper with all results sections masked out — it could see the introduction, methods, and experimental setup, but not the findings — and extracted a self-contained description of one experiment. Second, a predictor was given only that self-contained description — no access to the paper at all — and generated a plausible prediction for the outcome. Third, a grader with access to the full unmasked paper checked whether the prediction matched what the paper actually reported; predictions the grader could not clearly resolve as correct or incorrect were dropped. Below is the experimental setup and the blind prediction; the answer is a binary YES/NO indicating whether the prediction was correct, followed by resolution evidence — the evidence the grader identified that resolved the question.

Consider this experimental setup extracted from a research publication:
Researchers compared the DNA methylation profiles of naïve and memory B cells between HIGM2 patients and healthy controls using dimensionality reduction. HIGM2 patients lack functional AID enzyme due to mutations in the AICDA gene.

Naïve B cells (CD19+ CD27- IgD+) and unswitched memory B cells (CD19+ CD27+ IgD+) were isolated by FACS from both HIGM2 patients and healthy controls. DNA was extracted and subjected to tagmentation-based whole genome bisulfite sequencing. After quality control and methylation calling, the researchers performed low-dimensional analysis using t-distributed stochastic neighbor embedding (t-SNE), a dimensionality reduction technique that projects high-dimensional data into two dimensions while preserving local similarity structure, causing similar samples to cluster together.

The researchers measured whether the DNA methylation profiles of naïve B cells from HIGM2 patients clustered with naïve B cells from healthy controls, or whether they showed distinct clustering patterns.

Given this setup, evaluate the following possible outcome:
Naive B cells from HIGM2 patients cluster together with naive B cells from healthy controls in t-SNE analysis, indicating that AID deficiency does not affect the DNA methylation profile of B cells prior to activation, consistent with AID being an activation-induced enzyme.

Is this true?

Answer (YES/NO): NO